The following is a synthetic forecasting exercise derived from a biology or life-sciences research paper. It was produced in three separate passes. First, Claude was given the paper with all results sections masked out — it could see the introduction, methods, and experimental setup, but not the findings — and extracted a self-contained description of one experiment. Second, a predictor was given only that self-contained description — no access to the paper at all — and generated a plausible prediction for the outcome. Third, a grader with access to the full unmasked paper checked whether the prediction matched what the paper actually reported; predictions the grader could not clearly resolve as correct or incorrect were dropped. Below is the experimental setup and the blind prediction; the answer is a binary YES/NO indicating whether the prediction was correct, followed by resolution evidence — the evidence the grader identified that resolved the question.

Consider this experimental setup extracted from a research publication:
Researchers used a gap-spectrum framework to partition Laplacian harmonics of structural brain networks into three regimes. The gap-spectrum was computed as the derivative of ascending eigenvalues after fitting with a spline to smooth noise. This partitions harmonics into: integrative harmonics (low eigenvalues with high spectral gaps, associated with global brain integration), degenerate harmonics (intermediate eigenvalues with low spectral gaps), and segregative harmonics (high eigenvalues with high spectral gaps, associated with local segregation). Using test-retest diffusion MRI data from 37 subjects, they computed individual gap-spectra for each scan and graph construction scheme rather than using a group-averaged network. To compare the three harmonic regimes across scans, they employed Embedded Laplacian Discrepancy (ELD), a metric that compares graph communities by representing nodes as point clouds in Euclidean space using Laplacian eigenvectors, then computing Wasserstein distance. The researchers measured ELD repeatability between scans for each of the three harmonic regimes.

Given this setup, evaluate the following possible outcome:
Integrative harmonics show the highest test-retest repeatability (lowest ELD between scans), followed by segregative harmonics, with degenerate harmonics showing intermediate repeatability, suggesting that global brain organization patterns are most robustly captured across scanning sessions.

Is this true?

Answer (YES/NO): NO